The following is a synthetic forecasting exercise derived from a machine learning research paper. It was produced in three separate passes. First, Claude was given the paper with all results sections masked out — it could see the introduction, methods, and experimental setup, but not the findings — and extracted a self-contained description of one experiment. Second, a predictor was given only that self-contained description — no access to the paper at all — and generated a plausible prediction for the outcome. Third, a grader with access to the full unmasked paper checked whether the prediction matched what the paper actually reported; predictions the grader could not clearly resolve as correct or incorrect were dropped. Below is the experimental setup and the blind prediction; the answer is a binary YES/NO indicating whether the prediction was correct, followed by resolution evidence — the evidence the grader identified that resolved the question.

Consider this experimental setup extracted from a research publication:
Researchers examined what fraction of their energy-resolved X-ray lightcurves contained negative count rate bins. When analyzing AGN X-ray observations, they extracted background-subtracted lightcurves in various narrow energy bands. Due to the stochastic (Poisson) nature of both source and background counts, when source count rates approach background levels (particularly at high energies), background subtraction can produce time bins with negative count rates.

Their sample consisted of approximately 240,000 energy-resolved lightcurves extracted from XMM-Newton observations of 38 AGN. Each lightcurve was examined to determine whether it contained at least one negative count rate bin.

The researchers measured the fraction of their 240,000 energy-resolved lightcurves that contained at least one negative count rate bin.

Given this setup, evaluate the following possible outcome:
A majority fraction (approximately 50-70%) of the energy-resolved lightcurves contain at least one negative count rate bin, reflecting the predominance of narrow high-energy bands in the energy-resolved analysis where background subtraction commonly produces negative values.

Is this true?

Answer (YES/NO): NO